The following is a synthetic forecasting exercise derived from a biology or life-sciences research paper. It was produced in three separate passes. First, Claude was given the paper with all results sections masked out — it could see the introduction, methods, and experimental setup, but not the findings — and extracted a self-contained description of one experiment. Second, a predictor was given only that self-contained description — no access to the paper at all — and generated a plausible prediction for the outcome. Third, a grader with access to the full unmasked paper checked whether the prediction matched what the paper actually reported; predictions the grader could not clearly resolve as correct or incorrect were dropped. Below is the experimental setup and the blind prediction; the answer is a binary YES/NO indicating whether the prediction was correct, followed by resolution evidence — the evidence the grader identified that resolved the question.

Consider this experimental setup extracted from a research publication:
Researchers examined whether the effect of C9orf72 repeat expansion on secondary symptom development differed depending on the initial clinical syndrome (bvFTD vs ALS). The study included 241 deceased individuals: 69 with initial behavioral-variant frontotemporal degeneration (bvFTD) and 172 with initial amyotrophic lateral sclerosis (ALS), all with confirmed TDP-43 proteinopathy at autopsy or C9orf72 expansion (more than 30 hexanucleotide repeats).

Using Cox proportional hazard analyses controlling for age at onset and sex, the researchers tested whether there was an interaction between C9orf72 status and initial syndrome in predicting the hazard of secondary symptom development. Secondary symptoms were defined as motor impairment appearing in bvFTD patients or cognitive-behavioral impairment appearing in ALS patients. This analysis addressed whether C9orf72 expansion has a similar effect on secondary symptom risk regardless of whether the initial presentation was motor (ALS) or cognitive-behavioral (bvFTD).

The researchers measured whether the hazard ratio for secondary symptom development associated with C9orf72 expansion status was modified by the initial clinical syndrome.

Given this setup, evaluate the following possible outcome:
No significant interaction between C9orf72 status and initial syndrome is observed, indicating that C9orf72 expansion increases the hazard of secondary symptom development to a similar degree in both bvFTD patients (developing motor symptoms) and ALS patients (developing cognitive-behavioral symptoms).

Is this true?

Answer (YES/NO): YES